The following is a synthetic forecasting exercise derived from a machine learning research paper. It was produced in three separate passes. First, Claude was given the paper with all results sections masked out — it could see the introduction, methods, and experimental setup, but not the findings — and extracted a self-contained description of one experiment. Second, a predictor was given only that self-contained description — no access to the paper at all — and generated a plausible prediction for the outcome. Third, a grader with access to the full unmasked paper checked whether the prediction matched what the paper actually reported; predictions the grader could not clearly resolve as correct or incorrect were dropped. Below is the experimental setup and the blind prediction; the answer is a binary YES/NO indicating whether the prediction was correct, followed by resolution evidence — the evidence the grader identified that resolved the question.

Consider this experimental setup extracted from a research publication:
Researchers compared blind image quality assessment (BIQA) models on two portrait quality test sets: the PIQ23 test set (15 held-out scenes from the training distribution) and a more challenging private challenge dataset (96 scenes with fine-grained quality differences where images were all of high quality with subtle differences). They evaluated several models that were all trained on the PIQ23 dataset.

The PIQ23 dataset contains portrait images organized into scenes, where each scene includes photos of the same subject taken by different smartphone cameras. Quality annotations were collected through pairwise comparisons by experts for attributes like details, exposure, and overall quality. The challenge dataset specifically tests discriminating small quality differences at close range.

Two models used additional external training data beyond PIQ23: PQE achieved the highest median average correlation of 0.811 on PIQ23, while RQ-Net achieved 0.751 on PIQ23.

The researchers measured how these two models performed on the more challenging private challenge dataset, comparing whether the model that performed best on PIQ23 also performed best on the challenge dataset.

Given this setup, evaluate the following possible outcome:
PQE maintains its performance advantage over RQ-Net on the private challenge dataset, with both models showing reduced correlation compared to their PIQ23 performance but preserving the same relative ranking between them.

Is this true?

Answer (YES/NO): NO